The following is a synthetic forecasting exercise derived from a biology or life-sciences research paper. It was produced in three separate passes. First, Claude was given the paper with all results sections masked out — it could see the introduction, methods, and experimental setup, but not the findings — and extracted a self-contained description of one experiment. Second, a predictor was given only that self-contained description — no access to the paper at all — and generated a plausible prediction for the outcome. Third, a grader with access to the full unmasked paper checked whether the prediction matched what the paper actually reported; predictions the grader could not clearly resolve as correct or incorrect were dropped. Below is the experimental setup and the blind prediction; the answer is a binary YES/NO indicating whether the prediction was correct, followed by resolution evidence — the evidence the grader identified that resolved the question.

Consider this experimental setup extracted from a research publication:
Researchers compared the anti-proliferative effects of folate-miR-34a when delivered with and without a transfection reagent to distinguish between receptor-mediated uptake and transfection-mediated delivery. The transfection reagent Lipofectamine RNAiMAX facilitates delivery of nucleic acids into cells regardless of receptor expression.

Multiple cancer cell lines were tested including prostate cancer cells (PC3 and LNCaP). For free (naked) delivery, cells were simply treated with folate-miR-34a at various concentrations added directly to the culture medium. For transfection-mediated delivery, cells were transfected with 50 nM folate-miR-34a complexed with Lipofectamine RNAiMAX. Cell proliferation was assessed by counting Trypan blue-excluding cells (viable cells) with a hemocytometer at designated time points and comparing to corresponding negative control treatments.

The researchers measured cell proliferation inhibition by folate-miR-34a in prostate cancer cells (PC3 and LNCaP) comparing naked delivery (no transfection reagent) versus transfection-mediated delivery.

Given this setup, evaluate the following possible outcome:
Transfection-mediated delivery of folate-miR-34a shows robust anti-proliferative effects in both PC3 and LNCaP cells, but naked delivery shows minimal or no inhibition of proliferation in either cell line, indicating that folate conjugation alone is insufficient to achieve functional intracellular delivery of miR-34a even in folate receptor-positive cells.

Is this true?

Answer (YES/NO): NO